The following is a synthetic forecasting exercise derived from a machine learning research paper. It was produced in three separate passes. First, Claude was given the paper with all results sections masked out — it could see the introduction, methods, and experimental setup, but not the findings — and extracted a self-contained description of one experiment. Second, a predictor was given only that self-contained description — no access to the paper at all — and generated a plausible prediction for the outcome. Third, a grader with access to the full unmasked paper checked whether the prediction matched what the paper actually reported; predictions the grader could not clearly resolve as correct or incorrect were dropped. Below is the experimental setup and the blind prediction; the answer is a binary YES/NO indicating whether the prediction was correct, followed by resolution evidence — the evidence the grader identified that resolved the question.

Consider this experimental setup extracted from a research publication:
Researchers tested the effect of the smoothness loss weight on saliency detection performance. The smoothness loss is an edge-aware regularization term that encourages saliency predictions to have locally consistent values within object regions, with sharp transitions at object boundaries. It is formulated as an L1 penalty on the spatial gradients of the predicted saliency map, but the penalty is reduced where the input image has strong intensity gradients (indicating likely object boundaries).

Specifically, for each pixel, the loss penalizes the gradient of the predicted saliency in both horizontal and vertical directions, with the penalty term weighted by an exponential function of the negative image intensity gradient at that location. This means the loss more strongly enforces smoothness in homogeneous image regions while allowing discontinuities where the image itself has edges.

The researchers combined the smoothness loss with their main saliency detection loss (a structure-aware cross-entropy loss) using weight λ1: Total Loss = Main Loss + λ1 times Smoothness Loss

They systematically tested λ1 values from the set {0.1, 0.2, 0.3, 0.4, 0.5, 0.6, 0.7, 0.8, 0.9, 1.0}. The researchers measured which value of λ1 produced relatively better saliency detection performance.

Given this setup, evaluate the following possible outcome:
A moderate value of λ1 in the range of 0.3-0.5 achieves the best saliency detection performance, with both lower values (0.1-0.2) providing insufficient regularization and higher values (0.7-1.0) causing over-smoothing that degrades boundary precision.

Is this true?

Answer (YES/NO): NO